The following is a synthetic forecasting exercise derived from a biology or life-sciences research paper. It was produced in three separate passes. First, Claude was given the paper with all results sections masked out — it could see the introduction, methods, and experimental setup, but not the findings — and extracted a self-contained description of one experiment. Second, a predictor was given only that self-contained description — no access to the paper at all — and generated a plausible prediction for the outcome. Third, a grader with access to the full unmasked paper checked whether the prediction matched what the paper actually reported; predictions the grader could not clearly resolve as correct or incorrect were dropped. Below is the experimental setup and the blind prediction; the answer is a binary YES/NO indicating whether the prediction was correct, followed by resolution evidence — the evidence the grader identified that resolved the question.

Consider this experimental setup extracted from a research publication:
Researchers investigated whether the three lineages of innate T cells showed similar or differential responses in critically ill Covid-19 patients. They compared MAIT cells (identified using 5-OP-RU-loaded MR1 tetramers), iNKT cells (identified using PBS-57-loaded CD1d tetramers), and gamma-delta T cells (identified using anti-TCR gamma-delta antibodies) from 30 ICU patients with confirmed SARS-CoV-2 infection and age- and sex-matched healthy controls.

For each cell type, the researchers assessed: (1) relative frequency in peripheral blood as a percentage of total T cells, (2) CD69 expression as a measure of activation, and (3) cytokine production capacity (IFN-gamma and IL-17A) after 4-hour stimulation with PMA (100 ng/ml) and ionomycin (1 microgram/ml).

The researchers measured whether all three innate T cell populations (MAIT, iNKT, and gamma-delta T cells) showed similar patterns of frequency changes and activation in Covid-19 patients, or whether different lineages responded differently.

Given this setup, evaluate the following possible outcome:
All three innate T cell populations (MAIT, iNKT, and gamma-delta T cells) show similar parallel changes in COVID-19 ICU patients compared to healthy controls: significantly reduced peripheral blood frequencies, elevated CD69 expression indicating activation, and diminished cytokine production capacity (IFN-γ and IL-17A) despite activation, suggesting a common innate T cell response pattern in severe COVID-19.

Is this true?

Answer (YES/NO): NO